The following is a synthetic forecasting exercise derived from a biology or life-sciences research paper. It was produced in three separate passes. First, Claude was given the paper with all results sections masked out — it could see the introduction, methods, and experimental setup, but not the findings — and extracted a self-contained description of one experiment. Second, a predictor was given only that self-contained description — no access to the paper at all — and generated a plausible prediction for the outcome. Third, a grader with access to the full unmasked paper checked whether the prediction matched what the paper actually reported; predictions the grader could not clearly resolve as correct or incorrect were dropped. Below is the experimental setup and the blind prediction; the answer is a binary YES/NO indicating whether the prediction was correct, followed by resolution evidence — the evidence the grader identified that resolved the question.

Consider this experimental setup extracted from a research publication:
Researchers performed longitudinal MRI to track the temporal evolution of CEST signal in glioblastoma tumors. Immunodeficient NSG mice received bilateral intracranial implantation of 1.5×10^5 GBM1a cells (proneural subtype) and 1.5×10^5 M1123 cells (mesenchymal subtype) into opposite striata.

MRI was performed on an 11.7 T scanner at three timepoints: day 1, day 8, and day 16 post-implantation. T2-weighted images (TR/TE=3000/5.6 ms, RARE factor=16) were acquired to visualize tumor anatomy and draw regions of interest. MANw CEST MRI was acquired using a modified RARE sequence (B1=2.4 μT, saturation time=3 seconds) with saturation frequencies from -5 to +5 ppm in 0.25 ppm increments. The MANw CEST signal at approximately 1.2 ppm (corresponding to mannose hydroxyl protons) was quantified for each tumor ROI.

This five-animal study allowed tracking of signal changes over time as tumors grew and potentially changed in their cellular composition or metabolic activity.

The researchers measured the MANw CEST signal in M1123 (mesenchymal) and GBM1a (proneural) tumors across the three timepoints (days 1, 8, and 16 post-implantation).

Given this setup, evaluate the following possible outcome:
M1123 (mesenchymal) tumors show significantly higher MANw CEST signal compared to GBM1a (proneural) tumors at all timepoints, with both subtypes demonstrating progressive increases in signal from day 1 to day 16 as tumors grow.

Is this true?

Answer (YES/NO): NO